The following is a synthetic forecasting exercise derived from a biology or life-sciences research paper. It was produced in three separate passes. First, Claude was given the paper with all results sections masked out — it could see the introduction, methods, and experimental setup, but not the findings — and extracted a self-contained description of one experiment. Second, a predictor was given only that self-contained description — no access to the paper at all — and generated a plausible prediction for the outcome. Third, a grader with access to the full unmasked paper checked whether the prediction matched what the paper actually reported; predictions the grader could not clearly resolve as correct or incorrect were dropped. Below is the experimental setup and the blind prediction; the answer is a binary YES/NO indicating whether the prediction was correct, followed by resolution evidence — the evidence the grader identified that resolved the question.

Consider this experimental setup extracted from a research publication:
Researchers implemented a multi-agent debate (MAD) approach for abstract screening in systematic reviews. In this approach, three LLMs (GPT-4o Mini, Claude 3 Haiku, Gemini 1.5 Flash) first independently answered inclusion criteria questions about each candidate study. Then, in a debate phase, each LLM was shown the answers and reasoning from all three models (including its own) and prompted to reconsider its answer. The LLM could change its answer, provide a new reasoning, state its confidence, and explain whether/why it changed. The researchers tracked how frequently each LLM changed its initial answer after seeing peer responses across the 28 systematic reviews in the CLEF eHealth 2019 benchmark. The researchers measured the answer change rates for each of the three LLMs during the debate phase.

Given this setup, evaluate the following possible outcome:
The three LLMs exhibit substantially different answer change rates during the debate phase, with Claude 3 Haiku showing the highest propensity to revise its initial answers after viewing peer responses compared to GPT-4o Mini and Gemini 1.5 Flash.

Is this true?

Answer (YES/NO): YES